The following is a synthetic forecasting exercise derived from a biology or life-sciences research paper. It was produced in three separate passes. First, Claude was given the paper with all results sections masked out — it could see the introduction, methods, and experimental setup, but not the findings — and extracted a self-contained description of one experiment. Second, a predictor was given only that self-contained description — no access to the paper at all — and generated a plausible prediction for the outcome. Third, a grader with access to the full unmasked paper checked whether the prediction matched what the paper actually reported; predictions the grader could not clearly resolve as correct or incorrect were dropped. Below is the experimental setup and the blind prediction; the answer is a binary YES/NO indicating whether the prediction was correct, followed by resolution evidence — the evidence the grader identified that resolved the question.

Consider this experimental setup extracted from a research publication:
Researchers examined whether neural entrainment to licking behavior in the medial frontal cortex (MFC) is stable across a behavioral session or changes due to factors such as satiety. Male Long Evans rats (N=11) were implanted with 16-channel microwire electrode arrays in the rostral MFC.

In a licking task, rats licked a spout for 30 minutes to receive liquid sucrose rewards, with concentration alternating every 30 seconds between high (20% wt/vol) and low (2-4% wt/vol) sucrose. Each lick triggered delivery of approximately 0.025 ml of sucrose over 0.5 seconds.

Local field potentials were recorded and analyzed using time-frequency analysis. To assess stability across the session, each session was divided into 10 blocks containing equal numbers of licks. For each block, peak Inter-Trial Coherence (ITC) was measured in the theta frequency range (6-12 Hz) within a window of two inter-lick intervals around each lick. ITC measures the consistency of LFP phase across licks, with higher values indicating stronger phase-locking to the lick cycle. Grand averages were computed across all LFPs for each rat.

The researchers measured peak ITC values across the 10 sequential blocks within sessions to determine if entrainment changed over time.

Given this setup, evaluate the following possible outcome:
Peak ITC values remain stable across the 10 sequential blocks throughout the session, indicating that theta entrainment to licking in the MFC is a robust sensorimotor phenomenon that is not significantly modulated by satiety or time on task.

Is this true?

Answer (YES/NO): YES